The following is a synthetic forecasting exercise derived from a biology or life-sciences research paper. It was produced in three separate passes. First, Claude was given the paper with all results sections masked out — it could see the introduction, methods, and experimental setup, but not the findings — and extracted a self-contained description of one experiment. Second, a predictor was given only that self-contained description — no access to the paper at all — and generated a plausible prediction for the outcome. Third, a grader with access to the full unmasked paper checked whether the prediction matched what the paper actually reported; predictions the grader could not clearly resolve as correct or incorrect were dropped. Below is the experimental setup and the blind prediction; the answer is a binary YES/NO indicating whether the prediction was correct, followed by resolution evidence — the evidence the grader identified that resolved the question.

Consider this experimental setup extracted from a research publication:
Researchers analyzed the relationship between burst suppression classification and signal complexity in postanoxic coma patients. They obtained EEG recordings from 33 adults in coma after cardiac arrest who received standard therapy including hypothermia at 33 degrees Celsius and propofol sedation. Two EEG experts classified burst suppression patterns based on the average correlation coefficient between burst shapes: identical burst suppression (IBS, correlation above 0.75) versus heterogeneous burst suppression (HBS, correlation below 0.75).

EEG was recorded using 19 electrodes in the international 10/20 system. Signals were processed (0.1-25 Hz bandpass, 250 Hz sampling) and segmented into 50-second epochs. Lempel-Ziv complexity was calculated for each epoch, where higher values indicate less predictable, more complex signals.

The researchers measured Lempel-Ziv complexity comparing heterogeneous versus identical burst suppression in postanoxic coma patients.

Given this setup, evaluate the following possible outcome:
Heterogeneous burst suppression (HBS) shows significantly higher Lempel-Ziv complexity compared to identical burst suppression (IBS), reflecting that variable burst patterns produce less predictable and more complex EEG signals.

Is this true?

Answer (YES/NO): YES